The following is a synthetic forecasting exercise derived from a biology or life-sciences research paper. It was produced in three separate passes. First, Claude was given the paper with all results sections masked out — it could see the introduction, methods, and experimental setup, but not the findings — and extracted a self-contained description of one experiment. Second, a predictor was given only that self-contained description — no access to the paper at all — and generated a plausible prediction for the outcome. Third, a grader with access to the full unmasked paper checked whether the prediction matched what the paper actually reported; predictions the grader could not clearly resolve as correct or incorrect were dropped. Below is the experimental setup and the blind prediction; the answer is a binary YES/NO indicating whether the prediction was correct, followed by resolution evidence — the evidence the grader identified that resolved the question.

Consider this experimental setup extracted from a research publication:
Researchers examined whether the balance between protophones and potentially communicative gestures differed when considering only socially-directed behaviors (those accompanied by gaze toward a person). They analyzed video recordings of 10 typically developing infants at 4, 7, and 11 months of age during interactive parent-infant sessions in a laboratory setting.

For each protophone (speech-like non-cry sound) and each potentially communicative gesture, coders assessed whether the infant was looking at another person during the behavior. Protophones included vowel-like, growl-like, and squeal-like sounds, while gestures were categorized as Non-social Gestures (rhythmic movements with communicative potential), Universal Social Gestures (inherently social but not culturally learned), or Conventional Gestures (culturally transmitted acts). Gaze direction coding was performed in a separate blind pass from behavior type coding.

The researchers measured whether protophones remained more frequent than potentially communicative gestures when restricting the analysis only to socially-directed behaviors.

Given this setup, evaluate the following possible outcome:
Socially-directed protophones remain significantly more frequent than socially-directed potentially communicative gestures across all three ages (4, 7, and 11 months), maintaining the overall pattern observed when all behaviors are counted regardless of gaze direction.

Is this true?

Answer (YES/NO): YES